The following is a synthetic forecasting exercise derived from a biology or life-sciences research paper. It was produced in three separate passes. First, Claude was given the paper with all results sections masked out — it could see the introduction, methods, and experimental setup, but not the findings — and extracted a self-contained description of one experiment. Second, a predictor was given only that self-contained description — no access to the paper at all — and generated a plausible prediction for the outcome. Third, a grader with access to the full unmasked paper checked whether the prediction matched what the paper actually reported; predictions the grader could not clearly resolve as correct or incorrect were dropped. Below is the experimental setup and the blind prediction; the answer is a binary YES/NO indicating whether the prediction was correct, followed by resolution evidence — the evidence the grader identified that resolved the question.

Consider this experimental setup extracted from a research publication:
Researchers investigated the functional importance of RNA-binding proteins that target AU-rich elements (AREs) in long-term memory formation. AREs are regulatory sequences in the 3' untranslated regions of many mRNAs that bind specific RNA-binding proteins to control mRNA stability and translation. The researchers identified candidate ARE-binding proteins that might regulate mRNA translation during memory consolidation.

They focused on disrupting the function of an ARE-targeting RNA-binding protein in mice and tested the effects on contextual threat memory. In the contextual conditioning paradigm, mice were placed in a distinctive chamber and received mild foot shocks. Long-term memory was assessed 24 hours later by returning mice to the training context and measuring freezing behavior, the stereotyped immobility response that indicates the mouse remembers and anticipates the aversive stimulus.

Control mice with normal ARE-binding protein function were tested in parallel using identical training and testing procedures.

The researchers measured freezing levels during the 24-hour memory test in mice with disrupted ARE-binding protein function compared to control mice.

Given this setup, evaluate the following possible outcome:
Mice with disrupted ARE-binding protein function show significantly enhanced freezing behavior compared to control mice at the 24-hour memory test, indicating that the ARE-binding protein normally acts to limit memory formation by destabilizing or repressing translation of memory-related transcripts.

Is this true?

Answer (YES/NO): NO